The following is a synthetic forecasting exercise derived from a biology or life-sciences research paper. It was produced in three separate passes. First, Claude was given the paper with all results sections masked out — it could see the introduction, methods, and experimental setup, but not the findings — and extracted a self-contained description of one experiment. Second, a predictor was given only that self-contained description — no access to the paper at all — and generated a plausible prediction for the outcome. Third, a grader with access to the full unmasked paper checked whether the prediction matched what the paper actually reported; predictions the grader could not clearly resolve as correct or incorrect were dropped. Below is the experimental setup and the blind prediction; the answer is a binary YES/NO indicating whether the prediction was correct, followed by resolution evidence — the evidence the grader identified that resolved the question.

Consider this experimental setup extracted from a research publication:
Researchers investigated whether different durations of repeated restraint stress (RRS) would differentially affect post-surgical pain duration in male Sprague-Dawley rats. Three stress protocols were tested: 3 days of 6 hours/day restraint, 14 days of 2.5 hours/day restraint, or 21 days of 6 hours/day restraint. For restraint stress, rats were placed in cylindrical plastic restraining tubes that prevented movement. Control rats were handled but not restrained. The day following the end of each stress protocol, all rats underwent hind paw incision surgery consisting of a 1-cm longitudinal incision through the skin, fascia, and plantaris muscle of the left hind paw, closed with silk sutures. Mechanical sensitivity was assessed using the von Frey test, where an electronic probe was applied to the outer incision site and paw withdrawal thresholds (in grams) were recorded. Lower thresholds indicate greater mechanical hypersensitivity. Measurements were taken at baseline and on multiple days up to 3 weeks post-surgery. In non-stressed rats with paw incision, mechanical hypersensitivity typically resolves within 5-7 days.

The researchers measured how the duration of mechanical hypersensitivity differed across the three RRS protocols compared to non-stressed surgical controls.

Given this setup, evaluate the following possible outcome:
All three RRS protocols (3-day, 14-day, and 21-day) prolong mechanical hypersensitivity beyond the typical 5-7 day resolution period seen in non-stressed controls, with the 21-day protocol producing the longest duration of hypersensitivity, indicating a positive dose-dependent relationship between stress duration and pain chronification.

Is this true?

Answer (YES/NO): NO